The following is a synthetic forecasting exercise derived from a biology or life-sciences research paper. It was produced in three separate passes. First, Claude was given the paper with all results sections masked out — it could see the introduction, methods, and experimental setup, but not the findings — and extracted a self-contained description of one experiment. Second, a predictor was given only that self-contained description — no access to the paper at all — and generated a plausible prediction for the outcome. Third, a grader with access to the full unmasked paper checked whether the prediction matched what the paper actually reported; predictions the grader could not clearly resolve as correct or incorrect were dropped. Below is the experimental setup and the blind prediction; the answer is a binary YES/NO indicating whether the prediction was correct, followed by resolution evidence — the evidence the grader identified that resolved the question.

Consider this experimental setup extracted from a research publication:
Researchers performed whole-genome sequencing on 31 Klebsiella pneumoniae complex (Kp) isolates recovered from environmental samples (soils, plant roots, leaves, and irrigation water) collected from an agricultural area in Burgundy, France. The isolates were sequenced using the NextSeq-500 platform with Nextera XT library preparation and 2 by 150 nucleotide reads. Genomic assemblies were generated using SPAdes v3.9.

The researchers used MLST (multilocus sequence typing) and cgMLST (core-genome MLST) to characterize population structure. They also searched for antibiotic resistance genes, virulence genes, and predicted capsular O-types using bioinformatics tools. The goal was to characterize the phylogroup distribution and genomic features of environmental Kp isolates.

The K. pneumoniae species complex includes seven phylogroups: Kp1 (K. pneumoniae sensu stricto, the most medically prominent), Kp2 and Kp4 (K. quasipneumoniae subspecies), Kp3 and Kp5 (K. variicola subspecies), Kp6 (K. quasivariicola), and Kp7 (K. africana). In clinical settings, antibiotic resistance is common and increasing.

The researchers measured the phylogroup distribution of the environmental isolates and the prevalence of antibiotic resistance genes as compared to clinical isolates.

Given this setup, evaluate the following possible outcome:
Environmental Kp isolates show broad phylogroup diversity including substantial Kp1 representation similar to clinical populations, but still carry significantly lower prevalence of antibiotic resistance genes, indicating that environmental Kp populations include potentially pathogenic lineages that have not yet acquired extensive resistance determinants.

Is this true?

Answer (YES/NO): NO